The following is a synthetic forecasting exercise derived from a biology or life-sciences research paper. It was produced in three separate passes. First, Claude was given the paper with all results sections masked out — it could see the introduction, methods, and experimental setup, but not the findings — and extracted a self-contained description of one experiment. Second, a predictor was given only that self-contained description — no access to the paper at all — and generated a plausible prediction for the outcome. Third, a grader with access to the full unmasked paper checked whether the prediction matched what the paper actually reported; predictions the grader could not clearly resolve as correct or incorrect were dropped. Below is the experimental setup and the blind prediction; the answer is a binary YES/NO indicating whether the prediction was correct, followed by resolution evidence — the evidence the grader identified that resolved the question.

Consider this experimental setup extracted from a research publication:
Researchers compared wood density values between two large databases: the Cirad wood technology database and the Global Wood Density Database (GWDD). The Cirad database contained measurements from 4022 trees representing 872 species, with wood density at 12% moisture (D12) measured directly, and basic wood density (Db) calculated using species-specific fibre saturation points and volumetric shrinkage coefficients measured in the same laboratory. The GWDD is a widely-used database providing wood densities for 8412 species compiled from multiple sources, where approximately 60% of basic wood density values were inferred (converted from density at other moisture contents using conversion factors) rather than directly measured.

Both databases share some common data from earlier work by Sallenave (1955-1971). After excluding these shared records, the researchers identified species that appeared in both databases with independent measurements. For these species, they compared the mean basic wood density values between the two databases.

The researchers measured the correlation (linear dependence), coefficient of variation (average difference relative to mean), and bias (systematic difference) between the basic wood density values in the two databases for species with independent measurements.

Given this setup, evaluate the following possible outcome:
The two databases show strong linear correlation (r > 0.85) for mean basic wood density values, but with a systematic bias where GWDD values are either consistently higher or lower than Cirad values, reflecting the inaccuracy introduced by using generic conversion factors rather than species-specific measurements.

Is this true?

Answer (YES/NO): YES